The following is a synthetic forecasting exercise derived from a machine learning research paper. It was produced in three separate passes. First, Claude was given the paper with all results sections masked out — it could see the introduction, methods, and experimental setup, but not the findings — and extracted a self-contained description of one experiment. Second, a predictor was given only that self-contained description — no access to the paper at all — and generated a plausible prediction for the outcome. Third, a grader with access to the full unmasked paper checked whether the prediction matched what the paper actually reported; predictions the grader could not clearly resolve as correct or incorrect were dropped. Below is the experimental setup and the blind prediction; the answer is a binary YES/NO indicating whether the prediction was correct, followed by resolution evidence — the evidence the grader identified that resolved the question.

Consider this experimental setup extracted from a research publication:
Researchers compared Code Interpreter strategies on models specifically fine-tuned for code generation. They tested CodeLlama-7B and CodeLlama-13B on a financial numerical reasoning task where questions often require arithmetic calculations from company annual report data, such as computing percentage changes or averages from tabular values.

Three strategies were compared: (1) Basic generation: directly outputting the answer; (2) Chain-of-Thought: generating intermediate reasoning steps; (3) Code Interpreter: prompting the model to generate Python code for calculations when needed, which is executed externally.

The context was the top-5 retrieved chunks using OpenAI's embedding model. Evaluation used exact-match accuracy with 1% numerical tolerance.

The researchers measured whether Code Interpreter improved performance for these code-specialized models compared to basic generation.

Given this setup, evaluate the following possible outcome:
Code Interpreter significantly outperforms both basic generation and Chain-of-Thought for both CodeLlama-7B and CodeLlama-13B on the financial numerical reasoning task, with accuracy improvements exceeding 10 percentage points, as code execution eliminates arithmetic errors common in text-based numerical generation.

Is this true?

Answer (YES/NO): NO